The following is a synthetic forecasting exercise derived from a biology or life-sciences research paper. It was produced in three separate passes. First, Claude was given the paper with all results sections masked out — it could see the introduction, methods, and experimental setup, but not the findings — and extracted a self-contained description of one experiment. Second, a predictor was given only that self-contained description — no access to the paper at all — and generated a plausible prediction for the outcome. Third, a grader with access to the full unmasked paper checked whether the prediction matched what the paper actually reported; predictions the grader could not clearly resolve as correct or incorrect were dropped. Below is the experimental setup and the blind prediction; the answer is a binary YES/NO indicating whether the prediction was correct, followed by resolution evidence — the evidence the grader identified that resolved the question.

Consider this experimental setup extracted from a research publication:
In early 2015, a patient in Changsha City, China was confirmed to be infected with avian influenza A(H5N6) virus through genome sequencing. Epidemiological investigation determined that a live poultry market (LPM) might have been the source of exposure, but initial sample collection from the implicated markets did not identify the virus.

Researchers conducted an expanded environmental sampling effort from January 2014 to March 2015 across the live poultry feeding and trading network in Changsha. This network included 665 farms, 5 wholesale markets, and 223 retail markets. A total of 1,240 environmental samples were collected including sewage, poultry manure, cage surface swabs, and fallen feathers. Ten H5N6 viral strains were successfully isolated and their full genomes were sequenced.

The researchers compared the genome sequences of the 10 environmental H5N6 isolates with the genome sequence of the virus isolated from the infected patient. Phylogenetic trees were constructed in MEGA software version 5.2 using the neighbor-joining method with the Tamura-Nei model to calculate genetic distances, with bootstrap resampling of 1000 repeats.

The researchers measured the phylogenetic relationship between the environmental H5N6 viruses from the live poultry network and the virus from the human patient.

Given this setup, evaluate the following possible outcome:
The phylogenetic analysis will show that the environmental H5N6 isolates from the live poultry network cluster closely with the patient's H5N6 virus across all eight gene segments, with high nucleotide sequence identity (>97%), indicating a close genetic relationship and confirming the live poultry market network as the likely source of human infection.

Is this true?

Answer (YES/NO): NO